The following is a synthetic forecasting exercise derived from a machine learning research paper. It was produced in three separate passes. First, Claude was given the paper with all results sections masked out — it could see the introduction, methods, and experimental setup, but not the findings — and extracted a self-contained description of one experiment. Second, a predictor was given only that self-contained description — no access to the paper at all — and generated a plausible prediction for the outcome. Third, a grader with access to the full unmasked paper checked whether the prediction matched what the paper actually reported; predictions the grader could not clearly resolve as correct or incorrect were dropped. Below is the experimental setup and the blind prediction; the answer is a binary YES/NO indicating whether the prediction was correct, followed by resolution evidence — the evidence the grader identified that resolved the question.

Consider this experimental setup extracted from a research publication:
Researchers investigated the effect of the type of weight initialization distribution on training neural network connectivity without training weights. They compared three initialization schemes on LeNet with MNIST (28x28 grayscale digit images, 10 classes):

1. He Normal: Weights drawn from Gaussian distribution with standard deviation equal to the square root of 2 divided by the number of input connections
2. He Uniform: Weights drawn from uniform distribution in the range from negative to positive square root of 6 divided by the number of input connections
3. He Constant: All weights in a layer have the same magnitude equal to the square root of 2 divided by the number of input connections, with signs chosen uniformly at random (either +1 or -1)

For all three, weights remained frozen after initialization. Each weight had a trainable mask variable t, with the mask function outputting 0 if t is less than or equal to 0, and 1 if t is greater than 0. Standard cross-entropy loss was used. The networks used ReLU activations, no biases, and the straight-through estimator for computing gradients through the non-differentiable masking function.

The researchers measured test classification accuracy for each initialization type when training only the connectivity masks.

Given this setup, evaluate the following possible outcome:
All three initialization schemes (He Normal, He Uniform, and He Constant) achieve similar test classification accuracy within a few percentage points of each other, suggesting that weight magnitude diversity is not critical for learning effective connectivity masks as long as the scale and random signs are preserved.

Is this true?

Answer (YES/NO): YES